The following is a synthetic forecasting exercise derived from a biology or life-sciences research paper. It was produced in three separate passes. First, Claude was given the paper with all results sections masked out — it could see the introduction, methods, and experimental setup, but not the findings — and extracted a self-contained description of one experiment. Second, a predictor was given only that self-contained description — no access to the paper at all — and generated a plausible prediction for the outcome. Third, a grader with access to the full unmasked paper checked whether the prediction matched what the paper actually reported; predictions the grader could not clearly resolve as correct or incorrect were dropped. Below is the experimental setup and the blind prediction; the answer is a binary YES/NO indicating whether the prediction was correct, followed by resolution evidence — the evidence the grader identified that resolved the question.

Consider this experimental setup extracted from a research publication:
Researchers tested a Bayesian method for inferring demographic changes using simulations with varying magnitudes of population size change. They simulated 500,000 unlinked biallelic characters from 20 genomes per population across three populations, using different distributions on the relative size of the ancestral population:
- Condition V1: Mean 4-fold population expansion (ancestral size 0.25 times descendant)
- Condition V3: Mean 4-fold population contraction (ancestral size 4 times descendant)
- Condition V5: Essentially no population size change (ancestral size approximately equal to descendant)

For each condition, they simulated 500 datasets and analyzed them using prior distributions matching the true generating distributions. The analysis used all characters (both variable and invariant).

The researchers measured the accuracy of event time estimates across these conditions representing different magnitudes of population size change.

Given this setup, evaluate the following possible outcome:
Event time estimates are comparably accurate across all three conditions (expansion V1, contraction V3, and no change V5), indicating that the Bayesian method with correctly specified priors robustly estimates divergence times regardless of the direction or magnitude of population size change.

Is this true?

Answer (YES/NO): NO